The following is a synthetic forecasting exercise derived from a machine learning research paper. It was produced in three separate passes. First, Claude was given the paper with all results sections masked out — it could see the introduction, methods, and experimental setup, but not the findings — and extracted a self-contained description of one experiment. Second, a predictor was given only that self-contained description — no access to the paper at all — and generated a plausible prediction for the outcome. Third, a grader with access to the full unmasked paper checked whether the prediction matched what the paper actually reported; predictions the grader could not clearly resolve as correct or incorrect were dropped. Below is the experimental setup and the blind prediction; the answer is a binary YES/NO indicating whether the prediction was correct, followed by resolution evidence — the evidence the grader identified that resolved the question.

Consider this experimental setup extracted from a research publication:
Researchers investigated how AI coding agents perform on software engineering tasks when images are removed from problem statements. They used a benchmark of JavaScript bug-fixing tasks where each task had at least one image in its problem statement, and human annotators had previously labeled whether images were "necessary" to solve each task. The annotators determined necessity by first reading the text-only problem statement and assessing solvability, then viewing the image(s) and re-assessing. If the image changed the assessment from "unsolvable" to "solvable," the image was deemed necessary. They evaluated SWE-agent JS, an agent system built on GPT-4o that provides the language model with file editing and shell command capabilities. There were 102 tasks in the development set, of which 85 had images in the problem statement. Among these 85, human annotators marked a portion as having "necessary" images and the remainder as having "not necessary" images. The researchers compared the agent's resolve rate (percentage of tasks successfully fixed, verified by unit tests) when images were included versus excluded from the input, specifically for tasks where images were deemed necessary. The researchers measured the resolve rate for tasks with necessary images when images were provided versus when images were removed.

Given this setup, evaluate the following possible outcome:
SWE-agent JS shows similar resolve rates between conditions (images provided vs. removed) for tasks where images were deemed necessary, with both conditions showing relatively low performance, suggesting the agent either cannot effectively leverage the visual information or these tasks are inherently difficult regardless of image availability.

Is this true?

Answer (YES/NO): NO